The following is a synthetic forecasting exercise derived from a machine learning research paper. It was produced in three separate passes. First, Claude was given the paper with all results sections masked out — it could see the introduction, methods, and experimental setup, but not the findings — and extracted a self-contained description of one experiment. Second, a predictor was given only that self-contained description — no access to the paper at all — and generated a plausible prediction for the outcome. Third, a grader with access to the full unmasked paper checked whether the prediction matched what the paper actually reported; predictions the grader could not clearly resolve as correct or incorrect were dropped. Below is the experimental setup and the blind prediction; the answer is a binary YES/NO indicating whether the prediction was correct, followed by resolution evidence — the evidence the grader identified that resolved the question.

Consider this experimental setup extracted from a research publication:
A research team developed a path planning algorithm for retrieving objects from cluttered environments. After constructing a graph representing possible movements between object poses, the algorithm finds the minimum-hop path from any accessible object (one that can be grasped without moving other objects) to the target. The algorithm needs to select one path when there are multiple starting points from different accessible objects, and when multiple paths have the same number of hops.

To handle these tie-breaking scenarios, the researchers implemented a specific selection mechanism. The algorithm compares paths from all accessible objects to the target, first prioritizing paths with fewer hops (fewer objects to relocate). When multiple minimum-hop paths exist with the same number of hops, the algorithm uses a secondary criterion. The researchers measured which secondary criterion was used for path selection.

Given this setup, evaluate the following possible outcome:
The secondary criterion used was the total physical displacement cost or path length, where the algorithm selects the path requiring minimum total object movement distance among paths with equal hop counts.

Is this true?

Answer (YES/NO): YES